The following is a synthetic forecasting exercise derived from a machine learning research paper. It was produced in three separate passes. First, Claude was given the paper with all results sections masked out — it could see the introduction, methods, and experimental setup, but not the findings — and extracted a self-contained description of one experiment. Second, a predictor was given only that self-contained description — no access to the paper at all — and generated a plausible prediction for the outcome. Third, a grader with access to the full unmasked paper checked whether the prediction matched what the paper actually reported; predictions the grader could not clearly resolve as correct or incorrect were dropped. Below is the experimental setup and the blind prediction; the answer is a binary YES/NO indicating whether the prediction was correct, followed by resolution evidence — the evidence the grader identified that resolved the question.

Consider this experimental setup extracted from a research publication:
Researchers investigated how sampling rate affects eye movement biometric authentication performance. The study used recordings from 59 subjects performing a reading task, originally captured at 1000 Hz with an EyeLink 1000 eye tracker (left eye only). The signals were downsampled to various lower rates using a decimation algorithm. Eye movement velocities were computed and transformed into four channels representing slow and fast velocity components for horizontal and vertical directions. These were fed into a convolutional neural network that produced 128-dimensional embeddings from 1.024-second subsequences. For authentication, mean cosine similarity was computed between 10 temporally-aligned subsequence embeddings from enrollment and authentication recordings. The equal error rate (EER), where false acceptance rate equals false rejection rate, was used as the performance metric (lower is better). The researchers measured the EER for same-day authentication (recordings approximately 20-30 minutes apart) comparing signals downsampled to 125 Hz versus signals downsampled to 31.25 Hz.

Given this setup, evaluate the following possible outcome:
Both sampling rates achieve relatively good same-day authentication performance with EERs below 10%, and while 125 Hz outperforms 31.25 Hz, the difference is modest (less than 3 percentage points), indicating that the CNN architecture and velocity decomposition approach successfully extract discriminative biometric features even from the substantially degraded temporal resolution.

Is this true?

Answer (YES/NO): NO